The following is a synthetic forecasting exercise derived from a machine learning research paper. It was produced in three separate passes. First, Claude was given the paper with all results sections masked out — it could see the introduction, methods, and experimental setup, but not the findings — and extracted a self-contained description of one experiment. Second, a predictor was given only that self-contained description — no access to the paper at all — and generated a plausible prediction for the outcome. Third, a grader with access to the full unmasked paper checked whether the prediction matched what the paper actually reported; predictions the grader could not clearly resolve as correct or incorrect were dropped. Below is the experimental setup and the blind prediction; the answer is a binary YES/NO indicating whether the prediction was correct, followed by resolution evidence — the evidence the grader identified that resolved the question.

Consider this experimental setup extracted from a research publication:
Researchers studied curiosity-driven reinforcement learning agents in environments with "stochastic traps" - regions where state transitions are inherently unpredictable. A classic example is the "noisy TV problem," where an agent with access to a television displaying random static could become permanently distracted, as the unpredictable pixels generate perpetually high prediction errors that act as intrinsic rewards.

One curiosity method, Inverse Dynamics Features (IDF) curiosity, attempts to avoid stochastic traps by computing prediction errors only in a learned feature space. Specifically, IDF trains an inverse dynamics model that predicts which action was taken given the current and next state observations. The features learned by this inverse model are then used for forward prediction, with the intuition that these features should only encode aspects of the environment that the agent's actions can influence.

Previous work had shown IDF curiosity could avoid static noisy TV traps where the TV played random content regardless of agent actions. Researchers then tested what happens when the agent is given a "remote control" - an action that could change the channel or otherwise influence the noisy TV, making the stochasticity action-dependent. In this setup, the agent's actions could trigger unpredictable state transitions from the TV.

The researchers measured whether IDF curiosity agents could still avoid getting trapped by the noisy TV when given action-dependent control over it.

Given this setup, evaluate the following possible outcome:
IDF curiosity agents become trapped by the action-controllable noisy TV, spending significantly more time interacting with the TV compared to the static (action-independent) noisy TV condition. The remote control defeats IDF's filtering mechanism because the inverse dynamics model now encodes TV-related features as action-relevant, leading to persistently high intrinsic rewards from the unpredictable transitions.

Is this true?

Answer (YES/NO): YES